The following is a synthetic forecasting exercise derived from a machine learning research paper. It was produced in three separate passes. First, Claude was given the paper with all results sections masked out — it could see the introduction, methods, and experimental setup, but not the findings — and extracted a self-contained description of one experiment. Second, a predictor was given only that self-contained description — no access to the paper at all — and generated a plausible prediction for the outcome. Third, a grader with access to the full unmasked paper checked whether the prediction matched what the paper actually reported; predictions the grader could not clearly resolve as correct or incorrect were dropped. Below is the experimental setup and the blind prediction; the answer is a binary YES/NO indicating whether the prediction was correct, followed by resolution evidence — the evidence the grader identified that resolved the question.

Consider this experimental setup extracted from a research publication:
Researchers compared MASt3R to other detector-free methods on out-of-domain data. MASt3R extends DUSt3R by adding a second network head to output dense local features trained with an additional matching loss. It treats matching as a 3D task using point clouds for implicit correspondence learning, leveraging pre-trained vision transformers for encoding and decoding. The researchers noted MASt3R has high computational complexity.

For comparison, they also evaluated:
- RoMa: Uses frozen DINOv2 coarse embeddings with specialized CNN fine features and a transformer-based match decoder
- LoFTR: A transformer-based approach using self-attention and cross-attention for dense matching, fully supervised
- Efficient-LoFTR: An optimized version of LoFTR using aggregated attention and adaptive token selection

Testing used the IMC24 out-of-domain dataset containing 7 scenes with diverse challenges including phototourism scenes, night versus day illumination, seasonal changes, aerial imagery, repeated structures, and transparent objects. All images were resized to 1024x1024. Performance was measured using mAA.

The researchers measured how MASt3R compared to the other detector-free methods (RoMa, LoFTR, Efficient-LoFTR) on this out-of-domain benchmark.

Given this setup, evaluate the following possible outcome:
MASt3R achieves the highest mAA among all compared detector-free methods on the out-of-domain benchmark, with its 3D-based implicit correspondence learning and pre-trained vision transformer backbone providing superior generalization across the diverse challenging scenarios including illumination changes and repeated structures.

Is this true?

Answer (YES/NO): NO